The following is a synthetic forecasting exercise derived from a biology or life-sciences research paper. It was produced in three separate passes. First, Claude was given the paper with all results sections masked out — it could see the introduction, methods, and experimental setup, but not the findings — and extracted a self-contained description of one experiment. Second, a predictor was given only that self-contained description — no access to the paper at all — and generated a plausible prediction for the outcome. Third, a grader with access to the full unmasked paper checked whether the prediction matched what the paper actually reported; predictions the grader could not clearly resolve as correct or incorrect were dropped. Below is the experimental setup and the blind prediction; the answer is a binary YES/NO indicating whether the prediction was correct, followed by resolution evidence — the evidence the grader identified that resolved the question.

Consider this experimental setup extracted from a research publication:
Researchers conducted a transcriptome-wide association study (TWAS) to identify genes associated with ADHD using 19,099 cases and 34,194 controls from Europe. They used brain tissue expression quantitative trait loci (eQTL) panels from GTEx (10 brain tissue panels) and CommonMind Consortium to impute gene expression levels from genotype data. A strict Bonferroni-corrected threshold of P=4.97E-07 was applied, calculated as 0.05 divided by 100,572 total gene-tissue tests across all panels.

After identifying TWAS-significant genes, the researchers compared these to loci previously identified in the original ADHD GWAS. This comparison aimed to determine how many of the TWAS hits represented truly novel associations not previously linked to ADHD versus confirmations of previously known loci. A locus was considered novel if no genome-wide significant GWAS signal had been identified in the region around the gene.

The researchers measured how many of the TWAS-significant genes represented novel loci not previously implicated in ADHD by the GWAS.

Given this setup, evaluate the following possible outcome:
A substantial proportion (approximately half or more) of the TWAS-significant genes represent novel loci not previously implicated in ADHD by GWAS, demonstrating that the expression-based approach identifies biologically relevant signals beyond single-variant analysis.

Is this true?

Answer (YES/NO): NO